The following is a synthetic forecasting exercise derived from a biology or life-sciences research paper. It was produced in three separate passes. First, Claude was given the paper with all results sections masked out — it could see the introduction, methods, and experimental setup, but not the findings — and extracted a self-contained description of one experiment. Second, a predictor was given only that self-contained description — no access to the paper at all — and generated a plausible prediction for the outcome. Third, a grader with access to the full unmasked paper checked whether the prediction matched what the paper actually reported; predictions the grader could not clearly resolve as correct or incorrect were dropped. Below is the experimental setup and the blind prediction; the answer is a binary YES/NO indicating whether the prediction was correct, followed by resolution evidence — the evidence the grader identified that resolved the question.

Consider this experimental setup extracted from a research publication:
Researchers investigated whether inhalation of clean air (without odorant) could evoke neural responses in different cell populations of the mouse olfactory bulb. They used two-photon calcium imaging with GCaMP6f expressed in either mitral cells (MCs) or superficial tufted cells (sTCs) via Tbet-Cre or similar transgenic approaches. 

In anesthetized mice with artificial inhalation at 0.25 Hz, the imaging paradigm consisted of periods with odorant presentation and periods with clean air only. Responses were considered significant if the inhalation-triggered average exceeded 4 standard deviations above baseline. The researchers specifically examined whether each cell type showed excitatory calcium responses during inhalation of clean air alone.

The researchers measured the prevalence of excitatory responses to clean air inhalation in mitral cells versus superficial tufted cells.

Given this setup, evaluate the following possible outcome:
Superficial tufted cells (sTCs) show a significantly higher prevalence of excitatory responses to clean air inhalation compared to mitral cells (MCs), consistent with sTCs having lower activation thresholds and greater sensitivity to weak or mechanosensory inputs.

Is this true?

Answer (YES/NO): YES